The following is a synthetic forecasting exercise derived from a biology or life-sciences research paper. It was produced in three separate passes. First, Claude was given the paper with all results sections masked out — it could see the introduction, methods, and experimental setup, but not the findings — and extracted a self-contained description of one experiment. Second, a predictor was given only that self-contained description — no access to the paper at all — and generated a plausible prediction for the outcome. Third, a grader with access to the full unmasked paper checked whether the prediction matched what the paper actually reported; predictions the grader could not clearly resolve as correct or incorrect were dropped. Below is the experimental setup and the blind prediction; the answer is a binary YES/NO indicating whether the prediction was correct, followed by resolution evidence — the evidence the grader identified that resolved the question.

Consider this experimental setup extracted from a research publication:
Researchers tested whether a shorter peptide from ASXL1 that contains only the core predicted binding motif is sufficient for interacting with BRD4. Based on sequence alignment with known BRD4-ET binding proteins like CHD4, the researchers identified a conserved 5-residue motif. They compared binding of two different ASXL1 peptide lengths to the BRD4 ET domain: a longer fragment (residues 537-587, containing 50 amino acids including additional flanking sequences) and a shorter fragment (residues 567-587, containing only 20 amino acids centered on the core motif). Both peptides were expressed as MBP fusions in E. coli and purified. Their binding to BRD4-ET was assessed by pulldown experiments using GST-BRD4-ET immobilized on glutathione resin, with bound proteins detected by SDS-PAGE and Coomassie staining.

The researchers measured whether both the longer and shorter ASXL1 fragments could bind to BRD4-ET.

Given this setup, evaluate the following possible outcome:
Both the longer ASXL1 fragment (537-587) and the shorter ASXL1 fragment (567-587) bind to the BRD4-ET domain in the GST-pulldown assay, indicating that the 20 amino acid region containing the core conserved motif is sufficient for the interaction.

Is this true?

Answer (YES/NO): YES